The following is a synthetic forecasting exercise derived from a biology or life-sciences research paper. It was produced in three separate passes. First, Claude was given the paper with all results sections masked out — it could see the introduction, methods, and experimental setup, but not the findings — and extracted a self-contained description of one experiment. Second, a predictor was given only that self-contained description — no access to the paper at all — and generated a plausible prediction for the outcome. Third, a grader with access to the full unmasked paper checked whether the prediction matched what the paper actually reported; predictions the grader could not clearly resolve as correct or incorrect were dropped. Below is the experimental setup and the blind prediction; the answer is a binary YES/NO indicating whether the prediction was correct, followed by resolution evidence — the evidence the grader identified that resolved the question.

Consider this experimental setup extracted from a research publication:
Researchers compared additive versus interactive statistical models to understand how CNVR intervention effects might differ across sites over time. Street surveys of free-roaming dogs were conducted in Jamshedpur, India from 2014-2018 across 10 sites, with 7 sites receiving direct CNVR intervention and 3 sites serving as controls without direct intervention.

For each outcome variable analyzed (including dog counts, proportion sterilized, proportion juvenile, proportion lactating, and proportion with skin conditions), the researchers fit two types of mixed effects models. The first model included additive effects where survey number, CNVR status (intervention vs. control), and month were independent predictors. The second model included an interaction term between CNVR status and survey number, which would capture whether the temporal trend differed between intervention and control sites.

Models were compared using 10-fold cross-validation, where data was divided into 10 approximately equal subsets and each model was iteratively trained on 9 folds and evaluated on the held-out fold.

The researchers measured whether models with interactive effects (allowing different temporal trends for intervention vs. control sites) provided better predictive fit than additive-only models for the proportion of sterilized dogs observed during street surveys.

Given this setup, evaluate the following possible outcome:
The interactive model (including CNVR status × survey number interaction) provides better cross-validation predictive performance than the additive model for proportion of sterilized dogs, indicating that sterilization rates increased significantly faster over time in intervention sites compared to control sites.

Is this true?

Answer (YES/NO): NO